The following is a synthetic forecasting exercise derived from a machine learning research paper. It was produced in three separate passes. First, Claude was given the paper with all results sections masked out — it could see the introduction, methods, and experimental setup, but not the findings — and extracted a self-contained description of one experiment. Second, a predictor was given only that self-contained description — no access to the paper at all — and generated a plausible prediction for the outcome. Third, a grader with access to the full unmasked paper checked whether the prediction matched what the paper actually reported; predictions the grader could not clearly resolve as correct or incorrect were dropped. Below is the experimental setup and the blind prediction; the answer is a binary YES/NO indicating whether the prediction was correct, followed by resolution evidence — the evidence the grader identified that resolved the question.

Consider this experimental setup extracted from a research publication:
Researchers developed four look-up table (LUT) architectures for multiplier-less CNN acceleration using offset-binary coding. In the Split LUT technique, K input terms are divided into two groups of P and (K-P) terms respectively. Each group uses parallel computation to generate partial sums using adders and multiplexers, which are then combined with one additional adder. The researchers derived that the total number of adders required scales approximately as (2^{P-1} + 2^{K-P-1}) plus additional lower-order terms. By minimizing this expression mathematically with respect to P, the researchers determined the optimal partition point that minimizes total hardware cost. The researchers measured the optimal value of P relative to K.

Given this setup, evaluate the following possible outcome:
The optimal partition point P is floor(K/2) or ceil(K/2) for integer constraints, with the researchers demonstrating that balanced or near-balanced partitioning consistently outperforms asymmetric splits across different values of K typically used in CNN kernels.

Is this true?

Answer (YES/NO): NO